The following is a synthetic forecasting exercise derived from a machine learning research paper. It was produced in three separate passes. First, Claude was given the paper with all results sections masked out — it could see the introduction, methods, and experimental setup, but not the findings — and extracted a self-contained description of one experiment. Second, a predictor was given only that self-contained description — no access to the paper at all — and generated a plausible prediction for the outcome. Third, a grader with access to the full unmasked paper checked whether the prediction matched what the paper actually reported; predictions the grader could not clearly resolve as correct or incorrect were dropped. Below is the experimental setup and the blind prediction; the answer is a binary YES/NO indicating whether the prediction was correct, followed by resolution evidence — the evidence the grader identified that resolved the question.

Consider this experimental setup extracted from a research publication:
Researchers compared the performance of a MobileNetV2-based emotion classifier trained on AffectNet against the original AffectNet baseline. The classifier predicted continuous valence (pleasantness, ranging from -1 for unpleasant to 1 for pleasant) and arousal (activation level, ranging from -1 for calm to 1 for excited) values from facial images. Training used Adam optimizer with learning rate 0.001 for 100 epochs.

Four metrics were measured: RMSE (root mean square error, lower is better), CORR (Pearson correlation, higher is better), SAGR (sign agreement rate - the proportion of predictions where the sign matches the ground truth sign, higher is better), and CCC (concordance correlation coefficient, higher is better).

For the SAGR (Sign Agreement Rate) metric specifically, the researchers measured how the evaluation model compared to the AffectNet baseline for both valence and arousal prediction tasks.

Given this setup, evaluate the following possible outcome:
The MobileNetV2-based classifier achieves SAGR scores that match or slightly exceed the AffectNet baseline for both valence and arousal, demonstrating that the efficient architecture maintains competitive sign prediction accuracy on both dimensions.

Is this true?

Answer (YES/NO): NO